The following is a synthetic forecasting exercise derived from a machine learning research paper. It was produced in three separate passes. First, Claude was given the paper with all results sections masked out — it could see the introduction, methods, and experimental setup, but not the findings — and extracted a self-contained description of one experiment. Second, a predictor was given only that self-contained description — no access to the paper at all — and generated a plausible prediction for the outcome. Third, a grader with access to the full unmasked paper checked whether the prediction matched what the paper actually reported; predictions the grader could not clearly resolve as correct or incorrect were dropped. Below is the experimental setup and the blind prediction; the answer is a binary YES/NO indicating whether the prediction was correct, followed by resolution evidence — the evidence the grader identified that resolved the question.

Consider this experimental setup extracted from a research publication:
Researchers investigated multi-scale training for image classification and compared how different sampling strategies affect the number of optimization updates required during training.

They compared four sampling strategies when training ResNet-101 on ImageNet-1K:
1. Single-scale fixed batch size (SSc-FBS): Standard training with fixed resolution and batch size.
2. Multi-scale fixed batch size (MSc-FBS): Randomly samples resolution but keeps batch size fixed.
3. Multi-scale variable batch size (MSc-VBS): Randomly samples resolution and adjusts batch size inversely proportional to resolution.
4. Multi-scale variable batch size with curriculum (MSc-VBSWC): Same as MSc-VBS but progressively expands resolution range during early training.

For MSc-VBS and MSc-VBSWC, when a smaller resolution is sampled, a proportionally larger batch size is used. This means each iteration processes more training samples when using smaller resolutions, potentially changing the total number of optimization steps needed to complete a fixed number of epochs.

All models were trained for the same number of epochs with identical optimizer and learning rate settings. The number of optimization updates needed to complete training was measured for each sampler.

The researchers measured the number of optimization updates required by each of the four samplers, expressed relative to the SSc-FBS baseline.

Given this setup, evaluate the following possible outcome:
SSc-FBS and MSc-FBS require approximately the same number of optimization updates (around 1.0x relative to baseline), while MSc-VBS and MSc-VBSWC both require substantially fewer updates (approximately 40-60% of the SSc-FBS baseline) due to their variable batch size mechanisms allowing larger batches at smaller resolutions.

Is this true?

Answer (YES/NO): NO